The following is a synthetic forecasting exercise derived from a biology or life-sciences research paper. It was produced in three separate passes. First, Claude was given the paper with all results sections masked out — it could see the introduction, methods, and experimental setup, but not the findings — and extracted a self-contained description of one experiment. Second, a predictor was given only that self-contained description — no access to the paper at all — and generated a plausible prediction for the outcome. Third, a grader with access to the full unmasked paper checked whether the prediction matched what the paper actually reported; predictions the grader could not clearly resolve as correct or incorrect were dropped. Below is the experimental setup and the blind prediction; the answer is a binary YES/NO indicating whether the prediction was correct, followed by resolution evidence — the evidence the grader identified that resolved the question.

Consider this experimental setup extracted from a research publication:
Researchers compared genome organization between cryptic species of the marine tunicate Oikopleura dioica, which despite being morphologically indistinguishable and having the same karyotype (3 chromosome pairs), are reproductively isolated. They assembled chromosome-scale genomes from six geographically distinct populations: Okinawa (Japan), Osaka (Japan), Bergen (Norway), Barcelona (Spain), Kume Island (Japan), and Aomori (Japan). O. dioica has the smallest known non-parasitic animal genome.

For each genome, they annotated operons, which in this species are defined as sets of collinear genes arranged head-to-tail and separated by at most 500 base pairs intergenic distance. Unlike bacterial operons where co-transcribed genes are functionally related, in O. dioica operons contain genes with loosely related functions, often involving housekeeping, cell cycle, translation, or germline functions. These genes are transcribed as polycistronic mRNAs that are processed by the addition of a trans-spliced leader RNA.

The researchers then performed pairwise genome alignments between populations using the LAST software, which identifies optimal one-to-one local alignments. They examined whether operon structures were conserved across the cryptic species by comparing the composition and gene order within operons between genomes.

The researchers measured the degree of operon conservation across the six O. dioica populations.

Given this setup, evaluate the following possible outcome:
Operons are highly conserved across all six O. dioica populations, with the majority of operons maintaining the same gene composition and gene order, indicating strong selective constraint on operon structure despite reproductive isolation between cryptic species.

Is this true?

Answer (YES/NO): NO